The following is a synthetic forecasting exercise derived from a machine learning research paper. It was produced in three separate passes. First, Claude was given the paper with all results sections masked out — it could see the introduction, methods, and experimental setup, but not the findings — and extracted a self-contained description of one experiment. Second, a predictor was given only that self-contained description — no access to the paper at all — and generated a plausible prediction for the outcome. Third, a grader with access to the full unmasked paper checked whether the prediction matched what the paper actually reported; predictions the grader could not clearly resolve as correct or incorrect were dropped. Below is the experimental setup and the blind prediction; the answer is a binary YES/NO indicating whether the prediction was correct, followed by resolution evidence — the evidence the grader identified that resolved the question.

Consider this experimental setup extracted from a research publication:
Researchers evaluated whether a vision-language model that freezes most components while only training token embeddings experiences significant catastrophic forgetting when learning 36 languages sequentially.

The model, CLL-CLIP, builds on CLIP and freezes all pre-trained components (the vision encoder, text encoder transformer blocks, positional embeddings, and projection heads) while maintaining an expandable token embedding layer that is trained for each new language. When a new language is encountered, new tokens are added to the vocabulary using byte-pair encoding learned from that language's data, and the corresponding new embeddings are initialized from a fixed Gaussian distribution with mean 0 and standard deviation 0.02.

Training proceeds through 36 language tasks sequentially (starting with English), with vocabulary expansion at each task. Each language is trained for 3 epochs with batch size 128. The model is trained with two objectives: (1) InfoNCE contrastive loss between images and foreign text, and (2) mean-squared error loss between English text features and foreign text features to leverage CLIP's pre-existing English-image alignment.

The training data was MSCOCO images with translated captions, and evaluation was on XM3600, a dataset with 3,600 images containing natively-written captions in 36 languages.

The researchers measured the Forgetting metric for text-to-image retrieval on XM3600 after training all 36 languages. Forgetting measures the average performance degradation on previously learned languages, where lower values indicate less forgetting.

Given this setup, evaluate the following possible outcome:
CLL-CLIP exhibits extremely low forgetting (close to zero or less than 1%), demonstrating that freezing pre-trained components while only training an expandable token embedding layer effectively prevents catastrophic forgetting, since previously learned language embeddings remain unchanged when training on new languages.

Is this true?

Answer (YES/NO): NO